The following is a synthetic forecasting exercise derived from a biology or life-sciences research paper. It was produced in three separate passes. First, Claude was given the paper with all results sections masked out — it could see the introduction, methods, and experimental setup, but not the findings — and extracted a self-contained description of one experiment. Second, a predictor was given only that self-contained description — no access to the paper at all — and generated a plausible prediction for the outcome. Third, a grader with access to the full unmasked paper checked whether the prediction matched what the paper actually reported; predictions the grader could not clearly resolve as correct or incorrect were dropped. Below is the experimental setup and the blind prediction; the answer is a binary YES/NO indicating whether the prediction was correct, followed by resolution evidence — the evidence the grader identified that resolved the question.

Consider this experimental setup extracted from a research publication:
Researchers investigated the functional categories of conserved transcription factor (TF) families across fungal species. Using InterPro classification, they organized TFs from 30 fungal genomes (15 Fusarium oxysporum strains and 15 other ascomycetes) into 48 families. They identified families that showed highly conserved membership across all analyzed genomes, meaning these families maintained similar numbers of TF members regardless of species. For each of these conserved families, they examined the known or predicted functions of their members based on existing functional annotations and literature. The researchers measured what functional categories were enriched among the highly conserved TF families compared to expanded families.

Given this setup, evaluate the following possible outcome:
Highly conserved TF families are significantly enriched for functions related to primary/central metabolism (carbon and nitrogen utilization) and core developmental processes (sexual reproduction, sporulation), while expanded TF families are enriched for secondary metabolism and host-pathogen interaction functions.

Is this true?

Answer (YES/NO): NO